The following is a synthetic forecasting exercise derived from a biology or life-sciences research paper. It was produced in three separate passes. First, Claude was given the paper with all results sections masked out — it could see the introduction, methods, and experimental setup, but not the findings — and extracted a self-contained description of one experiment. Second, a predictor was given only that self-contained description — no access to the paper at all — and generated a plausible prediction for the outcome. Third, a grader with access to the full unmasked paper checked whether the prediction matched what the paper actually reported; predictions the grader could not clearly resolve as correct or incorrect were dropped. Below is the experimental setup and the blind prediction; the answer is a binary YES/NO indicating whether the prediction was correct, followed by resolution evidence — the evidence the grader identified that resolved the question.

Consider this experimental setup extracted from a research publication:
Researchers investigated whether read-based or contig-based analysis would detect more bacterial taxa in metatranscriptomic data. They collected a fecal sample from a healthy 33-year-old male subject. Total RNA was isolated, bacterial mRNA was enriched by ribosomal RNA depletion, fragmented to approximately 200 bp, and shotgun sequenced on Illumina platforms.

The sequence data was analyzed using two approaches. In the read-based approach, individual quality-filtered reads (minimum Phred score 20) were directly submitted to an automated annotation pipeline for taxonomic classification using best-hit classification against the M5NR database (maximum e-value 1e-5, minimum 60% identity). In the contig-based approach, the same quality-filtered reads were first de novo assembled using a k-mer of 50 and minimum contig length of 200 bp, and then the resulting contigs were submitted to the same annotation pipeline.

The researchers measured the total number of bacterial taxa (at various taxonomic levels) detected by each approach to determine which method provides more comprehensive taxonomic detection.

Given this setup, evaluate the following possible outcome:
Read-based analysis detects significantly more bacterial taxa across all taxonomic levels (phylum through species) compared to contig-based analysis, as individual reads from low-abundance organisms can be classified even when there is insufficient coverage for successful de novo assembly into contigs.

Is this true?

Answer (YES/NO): YES